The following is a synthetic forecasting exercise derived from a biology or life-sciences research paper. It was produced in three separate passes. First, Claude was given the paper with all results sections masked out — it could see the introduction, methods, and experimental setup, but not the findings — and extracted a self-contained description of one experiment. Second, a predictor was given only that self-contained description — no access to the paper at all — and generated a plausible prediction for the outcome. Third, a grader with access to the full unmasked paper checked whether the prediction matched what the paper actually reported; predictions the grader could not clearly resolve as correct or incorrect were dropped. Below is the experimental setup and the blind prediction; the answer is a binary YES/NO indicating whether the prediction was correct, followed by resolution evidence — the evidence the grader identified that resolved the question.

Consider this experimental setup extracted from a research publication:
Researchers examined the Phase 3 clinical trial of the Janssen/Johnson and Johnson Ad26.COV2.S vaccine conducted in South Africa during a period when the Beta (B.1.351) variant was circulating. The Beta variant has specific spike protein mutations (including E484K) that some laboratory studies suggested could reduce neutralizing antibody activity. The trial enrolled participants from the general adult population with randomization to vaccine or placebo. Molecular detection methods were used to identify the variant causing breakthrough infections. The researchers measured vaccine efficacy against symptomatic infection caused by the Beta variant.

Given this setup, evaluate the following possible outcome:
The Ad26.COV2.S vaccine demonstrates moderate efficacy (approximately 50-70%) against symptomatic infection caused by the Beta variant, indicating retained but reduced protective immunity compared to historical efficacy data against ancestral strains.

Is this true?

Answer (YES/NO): NO